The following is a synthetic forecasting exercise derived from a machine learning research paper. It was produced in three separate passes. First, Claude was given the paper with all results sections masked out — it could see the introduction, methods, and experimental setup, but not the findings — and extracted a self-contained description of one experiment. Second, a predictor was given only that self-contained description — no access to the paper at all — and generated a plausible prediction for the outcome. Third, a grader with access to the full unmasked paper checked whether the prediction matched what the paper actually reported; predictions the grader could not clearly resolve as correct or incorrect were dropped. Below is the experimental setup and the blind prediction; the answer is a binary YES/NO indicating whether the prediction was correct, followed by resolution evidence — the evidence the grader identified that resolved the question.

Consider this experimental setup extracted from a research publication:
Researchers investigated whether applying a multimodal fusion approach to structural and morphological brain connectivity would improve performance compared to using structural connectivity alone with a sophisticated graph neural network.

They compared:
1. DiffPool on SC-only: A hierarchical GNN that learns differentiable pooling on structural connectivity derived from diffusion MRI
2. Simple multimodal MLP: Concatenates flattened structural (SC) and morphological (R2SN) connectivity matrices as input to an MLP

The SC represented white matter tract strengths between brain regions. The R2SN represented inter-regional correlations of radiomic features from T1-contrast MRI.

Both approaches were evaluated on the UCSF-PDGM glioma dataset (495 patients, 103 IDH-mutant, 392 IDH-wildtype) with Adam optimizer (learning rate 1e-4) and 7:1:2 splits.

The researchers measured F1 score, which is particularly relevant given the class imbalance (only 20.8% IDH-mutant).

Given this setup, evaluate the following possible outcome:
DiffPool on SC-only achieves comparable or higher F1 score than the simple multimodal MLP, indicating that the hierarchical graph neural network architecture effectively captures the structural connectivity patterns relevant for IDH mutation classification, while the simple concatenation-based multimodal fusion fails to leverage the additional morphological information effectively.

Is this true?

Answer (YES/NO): NO